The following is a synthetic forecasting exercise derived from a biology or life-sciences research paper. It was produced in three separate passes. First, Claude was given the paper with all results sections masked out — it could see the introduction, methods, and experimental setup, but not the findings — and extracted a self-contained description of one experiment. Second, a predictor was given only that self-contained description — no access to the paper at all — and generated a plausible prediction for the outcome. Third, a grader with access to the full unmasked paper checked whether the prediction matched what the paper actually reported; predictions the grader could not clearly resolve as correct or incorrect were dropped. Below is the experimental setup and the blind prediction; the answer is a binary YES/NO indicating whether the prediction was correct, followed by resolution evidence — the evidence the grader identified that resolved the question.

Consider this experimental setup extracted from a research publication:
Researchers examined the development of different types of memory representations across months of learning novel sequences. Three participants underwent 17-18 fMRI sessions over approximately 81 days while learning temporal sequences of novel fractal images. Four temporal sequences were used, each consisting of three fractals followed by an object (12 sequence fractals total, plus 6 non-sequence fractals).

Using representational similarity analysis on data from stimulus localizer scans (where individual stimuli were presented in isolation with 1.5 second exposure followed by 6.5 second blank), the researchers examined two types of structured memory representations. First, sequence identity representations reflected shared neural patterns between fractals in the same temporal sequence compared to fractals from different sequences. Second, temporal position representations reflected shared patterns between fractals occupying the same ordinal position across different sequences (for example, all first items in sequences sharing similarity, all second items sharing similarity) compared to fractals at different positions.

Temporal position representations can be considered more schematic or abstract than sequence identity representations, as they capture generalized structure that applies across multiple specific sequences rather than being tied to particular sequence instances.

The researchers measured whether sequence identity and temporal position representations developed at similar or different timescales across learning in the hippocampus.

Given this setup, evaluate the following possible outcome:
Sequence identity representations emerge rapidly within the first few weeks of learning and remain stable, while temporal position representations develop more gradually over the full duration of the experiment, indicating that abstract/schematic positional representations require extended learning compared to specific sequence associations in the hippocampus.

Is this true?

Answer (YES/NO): NO